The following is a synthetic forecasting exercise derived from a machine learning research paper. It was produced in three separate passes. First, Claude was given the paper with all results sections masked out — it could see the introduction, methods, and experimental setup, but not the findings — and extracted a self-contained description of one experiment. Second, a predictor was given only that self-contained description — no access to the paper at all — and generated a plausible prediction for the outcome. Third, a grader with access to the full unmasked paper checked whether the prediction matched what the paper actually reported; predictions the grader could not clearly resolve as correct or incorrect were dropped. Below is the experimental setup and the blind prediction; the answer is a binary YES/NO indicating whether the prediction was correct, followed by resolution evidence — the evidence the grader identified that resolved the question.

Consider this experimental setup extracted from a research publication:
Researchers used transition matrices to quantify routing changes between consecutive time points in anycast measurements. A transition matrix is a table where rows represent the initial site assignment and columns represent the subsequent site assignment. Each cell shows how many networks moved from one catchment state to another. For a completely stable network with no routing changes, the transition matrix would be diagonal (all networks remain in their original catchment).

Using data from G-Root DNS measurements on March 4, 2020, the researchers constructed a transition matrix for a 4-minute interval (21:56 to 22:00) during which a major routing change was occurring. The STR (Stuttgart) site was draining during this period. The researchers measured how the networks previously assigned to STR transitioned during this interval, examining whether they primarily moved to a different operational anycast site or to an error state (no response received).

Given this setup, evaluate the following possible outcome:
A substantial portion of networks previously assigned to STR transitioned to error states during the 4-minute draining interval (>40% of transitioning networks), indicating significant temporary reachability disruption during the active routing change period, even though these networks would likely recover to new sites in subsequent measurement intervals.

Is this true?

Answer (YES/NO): NO